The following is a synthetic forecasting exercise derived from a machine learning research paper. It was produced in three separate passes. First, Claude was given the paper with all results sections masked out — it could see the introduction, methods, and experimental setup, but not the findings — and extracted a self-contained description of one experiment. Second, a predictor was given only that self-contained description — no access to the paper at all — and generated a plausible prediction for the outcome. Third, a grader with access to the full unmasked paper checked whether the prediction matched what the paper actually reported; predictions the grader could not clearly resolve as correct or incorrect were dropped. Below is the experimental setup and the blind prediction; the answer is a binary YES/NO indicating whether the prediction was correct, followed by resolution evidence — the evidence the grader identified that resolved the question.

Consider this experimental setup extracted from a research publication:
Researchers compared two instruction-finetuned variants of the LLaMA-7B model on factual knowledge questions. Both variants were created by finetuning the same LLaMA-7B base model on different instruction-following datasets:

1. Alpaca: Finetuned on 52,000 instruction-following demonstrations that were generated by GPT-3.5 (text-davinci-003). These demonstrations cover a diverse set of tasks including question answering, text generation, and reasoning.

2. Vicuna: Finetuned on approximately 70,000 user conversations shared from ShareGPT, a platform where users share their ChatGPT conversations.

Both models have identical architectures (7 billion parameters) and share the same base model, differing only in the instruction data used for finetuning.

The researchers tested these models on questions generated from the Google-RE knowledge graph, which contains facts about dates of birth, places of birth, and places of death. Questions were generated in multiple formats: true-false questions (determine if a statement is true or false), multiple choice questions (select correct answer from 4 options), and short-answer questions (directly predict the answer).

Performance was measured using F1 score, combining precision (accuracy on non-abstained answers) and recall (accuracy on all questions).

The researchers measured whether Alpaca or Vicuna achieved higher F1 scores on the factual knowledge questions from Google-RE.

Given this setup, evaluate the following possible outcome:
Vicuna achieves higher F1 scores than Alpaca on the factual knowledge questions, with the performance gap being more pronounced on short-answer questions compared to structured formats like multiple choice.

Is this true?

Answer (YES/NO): NO